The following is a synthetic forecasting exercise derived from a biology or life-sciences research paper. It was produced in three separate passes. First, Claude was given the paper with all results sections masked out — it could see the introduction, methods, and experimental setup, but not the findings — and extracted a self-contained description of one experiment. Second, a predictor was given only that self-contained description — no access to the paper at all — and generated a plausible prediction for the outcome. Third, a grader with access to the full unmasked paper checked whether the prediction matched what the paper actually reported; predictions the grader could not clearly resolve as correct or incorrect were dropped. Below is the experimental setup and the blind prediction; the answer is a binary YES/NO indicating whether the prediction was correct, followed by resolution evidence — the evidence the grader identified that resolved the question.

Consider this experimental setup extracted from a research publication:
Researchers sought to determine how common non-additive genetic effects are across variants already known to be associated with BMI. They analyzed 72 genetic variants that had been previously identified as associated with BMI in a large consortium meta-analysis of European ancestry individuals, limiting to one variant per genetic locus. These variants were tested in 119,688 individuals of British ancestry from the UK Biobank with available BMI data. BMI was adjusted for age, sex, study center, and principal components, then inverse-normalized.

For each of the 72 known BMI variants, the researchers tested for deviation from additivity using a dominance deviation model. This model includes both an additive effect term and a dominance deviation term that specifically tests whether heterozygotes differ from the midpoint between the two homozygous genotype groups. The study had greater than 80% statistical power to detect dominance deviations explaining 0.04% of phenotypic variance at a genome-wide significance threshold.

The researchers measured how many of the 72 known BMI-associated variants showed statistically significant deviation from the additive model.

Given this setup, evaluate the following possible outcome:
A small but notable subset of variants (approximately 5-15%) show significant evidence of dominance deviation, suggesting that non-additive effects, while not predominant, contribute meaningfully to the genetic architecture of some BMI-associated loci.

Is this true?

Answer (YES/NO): NO